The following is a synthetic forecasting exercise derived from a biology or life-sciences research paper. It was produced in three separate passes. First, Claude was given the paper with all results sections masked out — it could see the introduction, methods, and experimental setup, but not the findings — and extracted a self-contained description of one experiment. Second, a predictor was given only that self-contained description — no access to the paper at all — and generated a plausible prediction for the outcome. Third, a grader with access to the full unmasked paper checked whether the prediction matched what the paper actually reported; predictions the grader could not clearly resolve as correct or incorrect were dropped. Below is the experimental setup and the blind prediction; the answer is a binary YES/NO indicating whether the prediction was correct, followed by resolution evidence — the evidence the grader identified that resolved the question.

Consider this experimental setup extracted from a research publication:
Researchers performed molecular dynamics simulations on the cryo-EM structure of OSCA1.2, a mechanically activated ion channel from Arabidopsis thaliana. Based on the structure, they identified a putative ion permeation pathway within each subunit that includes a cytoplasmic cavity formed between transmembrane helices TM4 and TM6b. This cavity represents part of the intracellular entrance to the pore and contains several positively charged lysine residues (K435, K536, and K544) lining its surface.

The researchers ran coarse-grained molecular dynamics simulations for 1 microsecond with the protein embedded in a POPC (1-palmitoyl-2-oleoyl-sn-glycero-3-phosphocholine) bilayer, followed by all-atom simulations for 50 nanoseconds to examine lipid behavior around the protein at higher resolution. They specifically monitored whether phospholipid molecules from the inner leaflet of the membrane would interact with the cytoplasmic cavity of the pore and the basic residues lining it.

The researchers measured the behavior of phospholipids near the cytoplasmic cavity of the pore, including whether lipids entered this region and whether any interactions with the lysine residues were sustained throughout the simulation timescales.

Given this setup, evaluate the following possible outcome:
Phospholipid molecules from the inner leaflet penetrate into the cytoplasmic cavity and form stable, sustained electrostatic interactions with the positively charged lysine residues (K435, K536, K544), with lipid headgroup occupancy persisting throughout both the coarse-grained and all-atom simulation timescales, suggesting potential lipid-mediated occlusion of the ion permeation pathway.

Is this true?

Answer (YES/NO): YES